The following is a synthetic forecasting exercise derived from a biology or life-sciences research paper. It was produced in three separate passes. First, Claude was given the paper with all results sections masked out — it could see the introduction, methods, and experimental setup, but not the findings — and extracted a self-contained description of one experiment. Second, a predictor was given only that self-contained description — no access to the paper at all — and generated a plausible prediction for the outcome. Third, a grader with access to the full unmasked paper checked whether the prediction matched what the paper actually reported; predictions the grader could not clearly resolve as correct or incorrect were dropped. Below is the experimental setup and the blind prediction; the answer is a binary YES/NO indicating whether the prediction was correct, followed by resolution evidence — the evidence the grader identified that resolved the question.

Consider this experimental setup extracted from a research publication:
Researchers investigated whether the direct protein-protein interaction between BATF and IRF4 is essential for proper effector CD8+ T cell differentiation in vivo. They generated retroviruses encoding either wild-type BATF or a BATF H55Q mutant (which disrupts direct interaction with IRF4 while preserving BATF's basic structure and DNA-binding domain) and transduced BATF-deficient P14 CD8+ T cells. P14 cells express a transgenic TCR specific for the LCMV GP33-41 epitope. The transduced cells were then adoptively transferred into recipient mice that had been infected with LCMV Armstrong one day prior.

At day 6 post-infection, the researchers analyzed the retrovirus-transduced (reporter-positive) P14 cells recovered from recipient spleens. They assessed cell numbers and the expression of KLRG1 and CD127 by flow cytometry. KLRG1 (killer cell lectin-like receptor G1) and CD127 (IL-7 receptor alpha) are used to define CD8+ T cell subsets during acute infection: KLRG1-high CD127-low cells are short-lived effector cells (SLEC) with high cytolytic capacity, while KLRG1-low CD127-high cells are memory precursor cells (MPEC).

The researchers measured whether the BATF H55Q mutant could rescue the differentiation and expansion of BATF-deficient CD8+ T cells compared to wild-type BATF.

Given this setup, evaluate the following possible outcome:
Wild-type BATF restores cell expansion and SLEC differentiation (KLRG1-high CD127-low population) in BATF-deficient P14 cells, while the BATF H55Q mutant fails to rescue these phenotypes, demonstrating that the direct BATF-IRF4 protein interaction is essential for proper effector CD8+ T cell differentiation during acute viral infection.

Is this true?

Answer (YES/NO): YES